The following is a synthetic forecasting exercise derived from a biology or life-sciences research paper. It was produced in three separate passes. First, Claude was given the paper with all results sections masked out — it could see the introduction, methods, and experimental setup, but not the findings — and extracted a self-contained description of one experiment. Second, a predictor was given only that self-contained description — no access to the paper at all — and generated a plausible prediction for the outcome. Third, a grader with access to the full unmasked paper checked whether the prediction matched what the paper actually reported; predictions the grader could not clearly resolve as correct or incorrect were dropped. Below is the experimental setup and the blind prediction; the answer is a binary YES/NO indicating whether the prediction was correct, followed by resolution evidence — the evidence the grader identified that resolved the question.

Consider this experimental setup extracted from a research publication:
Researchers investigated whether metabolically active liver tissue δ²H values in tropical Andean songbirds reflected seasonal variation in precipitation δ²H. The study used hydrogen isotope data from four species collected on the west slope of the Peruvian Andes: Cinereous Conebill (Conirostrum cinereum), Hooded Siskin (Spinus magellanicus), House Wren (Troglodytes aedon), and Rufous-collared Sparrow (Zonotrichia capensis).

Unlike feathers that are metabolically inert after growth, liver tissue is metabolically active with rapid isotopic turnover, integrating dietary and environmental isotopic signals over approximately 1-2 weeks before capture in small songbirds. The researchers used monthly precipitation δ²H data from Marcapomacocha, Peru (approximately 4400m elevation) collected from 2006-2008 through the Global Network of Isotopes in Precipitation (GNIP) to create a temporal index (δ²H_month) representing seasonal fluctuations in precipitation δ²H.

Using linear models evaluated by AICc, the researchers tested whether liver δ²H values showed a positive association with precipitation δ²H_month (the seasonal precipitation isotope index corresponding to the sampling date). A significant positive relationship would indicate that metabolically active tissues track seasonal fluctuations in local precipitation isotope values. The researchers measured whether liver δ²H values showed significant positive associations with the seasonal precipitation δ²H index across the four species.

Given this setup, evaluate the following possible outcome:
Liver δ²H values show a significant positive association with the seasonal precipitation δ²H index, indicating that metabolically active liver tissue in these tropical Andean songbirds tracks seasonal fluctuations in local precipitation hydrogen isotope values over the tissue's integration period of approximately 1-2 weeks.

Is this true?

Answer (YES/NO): YES